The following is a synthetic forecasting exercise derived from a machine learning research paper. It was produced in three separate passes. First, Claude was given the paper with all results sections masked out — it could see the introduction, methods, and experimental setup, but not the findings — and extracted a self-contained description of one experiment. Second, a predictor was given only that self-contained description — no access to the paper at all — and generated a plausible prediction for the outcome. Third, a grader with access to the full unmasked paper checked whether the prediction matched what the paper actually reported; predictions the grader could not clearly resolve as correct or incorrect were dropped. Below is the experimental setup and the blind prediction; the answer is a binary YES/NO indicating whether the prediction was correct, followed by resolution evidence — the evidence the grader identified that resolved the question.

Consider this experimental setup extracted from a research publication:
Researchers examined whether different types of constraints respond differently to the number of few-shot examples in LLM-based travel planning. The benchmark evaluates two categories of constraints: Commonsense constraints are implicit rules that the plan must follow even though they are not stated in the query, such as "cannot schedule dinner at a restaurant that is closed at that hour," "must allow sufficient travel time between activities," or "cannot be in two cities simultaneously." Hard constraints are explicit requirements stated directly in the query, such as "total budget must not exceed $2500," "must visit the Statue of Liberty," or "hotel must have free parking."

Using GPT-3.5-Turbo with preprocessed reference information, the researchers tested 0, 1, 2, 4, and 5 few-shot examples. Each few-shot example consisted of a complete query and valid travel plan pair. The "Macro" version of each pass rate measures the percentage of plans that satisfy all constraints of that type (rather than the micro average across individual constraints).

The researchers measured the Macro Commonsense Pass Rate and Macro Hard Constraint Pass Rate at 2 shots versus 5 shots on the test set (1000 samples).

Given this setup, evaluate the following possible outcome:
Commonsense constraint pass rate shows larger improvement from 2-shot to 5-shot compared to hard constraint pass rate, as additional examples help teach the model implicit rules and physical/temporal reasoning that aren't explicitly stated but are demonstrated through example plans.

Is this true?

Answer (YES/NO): NO